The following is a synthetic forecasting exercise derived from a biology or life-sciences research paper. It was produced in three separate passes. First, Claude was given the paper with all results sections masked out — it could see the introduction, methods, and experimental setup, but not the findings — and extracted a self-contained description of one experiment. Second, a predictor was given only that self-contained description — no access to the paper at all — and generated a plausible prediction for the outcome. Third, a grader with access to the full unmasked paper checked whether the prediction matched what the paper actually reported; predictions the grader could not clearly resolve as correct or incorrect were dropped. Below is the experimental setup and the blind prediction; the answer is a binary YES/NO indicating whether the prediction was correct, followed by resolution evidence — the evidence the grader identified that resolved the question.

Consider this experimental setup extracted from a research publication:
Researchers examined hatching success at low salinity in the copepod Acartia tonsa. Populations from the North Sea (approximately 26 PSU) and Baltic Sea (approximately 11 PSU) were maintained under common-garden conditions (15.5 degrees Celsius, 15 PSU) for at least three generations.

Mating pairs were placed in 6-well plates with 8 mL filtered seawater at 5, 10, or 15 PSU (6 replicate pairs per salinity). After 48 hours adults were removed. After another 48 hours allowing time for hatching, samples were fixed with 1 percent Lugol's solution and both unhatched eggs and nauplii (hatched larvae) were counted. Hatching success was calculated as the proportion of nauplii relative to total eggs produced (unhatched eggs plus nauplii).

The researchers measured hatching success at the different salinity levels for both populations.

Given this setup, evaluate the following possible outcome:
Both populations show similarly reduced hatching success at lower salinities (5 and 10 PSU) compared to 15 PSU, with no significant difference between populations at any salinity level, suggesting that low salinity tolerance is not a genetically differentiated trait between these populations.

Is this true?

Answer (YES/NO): NO